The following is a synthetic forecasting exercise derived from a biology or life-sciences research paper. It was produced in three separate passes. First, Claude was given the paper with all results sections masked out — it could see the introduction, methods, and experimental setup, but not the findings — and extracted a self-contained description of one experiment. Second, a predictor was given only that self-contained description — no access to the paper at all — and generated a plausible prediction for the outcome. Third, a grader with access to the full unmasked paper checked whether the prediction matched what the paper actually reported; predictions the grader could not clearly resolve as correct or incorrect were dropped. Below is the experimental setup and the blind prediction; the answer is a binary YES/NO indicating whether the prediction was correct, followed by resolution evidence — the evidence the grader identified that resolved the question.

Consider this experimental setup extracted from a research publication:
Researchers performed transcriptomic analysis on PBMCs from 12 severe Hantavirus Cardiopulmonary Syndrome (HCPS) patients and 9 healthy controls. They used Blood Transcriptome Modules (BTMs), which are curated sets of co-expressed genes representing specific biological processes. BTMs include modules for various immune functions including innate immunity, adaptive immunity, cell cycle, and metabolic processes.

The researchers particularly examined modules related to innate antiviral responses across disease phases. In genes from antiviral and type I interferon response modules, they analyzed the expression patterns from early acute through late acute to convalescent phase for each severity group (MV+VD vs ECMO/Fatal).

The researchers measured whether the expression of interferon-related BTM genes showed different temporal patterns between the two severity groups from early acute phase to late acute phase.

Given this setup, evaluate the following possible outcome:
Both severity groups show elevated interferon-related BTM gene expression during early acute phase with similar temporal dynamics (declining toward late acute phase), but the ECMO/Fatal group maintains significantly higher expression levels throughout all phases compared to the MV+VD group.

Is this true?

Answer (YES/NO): NO